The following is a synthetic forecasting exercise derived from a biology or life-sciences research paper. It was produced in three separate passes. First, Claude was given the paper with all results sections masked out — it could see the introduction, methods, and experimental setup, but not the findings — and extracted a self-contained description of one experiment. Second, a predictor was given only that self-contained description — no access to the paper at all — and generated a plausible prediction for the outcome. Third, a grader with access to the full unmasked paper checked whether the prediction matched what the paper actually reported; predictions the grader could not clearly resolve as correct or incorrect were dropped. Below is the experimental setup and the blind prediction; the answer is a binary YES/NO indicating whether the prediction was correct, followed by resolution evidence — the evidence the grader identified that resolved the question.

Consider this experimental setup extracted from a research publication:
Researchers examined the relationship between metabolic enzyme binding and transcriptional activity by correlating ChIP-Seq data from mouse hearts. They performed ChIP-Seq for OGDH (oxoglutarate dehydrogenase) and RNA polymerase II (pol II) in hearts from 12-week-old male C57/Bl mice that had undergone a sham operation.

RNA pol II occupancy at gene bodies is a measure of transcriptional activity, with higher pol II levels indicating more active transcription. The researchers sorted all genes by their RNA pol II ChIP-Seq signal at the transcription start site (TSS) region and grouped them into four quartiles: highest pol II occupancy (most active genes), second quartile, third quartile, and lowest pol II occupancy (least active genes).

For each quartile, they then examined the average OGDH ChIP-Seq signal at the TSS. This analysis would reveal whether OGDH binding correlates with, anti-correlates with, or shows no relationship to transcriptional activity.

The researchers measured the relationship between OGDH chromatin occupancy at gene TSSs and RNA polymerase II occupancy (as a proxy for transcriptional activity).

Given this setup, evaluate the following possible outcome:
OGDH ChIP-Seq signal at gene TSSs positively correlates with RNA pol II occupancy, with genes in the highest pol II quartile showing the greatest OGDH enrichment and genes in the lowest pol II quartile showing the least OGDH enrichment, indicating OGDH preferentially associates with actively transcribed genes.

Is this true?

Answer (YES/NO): NO